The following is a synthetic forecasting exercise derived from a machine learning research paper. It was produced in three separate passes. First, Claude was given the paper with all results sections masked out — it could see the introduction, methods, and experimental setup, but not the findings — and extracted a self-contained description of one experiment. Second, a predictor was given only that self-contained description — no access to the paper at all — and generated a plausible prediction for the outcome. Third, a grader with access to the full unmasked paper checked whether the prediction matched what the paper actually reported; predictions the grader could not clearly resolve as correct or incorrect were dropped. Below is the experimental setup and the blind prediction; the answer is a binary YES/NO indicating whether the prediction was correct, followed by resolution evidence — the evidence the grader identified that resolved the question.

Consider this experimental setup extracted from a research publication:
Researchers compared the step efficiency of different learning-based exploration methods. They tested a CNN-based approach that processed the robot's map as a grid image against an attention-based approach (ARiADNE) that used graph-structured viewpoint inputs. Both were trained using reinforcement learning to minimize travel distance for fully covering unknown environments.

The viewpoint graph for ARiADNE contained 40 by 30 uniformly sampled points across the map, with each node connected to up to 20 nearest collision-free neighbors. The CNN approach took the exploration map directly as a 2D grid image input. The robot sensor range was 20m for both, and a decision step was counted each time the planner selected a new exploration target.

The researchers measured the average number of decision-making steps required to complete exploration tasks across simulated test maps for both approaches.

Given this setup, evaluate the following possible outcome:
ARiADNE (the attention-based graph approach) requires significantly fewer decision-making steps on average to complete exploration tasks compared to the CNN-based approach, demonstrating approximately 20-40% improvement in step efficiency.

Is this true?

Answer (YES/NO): YES